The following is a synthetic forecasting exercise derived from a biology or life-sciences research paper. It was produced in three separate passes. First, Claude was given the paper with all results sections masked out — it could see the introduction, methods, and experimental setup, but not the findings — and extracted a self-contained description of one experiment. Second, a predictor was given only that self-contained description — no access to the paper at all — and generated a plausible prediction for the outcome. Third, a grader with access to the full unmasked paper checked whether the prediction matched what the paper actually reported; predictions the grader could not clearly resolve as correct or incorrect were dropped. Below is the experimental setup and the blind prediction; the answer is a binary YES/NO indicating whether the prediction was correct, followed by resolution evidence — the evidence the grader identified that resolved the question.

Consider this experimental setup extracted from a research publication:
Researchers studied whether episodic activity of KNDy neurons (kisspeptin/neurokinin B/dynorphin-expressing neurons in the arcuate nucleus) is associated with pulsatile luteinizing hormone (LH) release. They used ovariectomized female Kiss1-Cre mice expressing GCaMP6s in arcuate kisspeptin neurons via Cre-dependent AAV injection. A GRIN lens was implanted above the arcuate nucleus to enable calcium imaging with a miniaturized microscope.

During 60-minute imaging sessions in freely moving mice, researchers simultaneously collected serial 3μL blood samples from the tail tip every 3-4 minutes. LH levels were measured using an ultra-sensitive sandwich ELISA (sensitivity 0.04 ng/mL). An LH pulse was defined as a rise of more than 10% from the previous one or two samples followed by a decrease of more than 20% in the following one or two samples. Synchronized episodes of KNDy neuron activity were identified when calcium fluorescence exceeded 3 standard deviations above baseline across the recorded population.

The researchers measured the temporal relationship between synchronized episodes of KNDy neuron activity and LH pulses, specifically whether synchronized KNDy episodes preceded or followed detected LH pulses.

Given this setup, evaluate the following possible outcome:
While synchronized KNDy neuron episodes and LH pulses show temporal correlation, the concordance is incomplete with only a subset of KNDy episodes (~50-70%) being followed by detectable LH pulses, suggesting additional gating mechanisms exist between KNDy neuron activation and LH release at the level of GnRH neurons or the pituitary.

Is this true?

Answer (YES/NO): YES